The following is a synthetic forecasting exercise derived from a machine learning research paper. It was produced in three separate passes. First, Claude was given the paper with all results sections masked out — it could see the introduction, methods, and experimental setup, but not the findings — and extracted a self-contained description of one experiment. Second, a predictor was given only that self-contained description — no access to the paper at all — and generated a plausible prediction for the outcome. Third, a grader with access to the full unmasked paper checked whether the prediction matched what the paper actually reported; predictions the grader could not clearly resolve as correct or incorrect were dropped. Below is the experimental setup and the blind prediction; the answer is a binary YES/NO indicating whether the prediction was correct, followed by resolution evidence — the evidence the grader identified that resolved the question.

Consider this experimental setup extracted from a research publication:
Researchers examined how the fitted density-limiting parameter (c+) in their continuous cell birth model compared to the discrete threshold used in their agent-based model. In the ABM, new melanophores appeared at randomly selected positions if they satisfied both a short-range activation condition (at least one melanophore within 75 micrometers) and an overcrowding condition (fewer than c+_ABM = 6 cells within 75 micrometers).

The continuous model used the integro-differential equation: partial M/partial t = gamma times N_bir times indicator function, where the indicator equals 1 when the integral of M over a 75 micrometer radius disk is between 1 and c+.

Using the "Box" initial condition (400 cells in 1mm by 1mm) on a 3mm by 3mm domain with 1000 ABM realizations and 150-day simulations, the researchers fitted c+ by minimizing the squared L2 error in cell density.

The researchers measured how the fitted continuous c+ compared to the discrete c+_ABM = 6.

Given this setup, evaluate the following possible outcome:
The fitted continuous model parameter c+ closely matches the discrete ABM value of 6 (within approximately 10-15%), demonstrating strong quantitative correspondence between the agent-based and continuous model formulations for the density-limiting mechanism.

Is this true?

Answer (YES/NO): NO